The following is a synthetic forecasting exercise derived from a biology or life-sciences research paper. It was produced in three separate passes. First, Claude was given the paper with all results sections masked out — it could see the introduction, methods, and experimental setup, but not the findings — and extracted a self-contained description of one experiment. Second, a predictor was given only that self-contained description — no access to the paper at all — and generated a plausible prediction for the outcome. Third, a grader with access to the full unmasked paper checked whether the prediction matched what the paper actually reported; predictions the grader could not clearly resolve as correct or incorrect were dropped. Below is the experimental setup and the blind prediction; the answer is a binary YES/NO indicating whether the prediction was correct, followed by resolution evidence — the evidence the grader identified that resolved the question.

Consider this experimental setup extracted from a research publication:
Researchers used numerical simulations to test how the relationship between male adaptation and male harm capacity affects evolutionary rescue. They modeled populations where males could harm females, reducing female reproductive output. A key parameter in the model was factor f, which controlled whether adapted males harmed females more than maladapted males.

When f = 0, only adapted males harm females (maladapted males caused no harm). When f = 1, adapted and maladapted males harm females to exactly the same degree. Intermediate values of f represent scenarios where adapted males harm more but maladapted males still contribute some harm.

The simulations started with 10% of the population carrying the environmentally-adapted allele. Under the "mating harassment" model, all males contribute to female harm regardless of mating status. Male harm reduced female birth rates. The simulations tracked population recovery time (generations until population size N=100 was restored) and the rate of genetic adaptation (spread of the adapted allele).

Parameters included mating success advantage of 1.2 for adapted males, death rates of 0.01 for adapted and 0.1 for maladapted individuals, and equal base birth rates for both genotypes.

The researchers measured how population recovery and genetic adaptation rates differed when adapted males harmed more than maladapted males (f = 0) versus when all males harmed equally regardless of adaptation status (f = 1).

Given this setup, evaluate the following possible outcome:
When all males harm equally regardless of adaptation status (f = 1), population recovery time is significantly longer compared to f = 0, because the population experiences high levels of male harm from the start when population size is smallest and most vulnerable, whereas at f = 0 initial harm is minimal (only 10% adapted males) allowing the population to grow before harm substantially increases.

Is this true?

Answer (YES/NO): NO